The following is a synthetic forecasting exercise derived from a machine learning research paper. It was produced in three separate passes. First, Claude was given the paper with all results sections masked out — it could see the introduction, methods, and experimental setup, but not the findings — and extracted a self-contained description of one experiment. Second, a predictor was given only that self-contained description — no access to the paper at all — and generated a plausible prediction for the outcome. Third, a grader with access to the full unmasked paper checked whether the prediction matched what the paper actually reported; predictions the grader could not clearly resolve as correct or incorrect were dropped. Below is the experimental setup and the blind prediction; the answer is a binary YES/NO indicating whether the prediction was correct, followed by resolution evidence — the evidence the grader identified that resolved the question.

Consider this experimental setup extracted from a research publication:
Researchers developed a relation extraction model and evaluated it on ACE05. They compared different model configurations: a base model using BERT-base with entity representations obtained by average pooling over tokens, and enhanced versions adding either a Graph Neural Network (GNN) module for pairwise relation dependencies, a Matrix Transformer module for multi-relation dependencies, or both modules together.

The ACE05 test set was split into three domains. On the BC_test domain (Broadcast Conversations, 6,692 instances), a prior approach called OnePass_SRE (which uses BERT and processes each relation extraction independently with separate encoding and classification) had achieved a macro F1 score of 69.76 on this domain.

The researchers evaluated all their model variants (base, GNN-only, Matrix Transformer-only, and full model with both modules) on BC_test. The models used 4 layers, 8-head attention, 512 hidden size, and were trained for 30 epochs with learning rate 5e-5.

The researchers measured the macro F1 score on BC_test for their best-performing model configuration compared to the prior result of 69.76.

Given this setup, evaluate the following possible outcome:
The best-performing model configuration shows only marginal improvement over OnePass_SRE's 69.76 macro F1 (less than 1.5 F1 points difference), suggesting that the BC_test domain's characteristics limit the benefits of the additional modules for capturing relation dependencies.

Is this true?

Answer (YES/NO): NO